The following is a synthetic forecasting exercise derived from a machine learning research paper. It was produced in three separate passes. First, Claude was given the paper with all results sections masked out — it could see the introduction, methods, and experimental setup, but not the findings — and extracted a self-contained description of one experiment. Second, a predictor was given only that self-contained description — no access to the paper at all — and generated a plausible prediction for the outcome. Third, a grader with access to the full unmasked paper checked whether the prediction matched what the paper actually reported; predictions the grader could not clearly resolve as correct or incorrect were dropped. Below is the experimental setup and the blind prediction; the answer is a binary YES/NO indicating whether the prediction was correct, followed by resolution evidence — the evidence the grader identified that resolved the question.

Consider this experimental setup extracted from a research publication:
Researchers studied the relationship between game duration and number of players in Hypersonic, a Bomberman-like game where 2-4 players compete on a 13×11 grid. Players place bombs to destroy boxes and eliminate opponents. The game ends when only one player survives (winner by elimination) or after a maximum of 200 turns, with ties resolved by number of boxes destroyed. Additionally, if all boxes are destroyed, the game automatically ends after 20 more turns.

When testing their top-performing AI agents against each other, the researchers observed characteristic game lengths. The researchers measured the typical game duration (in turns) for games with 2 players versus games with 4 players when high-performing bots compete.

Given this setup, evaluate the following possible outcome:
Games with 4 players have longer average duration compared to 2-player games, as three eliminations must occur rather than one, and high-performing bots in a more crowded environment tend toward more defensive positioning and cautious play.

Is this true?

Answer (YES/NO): NO